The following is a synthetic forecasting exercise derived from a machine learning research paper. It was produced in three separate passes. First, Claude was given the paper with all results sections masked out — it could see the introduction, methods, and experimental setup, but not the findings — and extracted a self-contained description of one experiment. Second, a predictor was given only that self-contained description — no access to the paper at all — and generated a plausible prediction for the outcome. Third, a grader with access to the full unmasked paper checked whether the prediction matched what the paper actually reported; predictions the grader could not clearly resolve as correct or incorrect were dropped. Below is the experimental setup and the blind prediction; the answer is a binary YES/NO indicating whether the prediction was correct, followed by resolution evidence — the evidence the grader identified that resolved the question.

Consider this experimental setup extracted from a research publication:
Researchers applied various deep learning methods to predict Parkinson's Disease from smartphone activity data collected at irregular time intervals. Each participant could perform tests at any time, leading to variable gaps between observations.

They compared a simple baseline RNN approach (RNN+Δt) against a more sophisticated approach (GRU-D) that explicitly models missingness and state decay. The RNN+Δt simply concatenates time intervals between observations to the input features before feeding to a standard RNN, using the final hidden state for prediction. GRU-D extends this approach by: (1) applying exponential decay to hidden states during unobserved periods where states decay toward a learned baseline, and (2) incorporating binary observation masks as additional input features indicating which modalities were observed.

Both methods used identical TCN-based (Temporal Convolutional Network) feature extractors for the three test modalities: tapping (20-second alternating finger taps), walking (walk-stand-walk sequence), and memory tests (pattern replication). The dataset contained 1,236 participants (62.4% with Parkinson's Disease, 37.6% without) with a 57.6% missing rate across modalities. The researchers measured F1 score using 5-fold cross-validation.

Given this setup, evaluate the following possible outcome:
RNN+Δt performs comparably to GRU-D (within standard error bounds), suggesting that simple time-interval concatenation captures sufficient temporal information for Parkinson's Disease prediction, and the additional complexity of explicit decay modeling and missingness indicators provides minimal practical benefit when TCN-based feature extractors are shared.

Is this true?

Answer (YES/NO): NO